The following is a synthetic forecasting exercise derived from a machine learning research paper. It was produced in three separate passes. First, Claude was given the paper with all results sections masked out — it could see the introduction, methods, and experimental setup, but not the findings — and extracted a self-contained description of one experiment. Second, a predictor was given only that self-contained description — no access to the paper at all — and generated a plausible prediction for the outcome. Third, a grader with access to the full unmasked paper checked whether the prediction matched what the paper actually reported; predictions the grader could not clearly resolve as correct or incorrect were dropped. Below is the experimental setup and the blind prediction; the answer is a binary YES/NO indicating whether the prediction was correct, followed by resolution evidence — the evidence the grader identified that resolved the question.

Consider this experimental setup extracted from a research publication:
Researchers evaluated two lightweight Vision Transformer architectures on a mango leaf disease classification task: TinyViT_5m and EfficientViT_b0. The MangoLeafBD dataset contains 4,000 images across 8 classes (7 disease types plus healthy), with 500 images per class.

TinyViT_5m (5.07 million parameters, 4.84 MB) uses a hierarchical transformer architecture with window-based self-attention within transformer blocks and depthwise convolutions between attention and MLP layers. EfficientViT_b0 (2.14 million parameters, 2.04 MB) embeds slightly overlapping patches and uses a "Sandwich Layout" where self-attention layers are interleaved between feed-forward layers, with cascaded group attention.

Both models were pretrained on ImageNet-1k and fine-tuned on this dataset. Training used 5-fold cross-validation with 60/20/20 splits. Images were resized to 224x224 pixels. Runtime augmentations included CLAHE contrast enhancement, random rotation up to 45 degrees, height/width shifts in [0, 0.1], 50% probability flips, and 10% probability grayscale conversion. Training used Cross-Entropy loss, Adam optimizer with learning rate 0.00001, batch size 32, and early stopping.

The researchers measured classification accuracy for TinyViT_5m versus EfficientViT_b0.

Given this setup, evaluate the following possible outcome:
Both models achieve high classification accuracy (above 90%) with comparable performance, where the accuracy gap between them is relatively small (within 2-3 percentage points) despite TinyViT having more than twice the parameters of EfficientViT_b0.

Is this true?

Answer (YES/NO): YES